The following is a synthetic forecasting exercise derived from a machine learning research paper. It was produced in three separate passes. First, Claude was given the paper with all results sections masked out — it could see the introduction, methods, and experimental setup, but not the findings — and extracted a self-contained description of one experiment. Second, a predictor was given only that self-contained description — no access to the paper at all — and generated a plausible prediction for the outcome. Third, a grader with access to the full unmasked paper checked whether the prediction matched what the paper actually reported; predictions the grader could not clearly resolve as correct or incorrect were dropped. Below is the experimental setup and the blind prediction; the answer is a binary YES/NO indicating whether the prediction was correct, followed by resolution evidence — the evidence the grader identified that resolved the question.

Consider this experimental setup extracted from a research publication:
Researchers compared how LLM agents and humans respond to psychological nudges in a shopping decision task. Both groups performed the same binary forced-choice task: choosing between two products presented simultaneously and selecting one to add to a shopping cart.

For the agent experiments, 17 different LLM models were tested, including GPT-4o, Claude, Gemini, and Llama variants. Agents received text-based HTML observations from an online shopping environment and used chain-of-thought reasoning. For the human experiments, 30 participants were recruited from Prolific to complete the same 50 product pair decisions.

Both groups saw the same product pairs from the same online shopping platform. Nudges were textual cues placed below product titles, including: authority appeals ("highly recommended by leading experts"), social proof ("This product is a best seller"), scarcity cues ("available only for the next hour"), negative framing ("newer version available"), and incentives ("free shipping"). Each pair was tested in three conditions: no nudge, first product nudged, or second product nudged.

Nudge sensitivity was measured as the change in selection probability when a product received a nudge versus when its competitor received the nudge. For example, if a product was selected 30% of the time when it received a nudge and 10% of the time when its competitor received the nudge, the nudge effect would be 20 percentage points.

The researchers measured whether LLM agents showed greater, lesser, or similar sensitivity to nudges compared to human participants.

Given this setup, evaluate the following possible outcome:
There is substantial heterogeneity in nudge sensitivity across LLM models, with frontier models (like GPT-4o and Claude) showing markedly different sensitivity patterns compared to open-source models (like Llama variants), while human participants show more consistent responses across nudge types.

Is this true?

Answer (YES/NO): NO